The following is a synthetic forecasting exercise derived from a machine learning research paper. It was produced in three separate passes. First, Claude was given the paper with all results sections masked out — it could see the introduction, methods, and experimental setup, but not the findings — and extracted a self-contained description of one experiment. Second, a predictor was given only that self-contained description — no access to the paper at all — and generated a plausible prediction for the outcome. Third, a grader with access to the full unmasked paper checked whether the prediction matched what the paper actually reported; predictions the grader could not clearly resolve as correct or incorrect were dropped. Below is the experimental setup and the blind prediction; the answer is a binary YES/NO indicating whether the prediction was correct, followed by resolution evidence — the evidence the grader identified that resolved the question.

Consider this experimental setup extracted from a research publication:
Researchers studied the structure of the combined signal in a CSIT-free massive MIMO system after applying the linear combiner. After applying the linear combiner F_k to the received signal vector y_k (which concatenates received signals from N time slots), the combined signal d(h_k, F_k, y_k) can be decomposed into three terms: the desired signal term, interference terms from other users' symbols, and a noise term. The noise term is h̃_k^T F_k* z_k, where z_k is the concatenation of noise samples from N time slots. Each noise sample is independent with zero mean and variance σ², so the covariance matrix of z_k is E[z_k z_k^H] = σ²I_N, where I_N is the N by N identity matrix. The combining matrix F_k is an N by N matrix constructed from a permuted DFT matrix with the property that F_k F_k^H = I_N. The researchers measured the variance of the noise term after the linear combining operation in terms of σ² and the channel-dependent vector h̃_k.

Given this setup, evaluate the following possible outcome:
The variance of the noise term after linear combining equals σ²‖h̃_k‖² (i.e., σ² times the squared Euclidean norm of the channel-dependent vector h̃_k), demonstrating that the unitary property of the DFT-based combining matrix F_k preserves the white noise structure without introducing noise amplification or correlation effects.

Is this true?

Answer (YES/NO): YES